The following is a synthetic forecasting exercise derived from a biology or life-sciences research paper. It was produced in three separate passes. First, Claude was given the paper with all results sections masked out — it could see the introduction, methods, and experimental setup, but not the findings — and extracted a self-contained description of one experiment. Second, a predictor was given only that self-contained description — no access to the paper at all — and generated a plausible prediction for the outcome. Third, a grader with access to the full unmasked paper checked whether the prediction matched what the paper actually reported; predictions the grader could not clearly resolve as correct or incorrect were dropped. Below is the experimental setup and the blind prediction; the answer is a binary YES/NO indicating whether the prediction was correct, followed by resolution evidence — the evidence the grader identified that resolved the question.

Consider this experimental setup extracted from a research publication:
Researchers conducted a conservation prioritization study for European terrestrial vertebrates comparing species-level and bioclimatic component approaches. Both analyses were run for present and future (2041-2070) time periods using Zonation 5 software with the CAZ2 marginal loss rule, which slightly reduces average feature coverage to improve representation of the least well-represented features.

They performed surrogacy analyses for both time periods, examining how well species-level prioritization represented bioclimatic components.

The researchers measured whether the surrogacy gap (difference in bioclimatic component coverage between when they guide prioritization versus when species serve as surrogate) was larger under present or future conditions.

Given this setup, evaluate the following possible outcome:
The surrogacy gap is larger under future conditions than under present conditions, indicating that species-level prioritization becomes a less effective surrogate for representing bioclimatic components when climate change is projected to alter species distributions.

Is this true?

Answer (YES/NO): YES